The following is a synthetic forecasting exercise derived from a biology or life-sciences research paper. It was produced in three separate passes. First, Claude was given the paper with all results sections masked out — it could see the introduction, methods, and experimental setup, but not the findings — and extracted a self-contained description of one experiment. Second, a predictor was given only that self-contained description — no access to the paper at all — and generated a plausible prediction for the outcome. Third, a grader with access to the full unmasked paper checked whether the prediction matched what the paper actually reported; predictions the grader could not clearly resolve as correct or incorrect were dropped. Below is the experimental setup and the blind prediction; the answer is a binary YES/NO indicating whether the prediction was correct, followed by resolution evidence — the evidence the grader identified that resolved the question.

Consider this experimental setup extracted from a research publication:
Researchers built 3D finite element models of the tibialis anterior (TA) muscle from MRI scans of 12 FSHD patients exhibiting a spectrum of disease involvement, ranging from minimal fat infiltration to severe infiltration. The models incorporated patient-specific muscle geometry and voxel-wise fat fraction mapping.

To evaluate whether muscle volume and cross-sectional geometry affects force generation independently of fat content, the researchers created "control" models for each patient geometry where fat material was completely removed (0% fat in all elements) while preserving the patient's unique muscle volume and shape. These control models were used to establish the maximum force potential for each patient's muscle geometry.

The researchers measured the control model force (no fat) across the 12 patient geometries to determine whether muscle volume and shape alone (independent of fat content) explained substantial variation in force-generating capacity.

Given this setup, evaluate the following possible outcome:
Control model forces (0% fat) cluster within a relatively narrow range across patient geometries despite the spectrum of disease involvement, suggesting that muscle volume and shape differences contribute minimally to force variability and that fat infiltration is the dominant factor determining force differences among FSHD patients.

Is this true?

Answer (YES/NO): NO